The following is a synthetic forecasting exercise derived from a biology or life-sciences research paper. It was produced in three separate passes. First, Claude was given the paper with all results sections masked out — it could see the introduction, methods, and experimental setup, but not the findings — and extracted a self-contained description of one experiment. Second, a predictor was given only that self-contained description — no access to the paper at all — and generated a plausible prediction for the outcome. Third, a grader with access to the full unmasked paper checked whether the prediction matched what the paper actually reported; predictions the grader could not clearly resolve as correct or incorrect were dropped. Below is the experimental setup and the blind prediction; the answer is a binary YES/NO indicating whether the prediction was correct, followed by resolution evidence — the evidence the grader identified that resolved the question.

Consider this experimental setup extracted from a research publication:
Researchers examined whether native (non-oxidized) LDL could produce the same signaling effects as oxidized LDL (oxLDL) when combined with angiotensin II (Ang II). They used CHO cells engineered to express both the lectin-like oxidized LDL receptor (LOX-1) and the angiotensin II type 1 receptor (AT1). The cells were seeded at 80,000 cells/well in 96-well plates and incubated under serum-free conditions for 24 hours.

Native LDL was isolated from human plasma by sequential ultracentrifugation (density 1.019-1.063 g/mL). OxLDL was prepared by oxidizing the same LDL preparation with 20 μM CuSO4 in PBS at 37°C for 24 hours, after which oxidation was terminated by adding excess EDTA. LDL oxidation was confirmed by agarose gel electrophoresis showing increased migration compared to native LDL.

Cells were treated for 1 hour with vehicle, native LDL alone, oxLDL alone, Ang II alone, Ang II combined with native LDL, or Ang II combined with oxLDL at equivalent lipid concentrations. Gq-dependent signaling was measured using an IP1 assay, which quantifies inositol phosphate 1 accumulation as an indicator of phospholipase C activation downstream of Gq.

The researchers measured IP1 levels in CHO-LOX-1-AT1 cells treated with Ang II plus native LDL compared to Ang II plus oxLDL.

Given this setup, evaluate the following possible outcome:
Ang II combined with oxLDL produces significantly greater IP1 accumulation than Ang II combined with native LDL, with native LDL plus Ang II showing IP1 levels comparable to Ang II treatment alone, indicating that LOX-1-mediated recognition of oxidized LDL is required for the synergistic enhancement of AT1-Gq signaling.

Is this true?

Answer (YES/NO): YES